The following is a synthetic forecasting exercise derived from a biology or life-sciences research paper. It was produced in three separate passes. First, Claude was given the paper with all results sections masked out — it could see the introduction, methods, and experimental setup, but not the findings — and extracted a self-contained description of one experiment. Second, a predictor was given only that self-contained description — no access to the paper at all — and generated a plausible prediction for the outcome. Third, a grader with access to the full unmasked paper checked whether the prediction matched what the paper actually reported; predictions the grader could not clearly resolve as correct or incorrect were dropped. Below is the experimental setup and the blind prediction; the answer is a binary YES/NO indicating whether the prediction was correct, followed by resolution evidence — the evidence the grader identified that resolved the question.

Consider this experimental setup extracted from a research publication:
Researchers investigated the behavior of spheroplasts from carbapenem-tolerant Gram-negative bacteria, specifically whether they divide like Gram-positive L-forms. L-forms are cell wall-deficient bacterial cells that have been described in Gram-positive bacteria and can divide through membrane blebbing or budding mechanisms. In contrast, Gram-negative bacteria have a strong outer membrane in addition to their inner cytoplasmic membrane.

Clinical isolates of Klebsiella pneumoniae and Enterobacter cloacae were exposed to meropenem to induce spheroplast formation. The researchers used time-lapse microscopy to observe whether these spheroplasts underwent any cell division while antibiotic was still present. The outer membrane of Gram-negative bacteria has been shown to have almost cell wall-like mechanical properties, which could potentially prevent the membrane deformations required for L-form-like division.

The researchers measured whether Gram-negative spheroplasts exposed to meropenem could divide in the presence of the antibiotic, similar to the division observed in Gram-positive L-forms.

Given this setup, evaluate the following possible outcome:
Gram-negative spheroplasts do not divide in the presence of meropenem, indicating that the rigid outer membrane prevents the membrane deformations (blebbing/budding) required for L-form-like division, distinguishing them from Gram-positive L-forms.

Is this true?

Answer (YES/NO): YES